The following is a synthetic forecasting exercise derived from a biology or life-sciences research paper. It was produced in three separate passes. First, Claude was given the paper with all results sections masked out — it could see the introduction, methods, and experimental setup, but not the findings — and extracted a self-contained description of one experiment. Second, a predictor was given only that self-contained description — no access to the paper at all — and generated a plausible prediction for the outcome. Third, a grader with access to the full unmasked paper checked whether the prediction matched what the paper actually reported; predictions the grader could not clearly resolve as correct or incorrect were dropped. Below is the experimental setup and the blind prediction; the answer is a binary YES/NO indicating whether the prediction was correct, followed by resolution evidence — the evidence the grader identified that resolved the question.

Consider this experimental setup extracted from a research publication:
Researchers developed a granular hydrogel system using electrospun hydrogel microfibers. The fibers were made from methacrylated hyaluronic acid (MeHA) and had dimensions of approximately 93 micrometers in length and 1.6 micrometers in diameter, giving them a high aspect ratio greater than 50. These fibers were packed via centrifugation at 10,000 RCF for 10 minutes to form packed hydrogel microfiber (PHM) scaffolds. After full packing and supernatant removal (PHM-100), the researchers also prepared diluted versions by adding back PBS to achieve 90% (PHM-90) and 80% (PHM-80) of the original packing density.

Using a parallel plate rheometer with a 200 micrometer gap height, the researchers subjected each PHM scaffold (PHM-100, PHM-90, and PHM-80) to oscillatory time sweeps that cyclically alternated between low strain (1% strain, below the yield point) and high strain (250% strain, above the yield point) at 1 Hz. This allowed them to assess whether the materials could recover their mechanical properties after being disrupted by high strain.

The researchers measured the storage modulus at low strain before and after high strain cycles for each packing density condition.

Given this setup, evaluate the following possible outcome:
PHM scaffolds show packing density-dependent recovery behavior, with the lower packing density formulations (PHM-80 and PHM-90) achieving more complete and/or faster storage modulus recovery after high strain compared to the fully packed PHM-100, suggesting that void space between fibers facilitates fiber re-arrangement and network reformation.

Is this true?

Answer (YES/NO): NO